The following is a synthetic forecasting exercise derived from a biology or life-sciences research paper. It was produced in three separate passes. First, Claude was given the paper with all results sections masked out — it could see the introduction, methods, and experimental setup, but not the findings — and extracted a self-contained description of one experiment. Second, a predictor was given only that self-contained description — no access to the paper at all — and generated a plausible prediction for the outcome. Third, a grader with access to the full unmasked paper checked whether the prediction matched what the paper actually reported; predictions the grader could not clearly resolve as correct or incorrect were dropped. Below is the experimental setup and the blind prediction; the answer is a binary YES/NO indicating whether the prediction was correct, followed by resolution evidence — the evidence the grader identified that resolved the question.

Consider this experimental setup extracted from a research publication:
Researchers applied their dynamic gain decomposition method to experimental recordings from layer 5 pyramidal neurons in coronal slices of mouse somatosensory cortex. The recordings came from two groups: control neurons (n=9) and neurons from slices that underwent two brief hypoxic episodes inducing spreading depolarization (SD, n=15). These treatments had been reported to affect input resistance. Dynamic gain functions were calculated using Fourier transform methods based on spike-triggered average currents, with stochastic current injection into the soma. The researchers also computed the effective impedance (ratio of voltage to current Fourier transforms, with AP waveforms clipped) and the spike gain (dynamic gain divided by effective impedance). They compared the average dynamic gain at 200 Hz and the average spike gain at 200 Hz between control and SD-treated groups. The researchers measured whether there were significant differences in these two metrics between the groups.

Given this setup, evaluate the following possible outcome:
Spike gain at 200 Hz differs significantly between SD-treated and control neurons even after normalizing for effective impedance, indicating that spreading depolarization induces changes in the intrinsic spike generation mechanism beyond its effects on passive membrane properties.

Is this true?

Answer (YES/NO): YES